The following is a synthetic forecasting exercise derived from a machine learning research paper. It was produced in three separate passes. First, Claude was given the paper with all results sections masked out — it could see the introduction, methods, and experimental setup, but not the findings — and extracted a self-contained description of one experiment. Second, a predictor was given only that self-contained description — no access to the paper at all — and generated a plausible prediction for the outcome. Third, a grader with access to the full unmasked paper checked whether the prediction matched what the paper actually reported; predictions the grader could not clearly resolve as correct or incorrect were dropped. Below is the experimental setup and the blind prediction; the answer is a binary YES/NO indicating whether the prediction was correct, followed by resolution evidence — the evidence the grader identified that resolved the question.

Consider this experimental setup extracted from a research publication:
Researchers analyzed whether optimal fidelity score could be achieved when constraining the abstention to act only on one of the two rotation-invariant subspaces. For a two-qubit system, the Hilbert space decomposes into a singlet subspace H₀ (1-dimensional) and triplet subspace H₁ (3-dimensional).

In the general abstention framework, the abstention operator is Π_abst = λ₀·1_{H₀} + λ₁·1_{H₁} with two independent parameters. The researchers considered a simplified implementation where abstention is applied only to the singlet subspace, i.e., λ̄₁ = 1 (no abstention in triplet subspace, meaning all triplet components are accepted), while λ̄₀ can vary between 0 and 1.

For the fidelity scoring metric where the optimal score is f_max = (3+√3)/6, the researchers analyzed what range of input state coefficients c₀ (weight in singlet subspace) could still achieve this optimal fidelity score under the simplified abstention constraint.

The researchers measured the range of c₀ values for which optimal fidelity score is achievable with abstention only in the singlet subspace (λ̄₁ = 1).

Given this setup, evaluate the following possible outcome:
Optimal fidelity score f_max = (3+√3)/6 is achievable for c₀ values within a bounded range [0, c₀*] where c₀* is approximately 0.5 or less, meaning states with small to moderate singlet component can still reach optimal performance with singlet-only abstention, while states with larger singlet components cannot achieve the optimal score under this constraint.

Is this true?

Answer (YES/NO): NO